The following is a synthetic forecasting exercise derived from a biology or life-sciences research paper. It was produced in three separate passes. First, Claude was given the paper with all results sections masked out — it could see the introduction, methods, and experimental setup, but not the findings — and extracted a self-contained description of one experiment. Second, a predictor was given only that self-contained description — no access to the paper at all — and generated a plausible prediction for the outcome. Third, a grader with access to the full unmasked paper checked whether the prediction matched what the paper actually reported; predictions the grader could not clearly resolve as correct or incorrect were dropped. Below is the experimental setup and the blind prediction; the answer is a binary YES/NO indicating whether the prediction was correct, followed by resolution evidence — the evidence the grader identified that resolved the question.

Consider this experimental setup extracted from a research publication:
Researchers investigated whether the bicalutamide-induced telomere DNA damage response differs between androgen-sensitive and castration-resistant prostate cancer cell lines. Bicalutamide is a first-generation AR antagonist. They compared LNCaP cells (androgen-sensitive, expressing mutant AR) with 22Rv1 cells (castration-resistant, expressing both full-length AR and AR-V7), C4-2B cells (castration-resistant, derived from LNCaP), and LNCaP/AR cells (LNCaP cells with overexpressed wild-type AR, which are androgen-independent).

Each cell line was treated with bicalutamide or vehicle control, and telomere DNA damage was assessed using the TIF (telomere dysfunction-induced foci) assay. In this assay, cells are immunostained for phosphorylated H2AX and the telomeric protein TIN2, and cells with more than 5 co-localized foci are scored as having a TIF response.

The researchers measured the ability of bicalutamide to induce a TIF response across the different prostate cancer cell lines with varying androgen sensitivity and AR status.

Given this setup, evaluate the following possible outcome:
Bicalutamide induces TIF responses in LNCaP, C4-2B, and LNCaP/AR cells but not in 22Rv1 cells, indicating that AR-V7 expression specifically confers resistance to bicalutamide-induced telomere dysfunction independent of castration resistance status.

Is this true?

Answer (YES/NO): NO